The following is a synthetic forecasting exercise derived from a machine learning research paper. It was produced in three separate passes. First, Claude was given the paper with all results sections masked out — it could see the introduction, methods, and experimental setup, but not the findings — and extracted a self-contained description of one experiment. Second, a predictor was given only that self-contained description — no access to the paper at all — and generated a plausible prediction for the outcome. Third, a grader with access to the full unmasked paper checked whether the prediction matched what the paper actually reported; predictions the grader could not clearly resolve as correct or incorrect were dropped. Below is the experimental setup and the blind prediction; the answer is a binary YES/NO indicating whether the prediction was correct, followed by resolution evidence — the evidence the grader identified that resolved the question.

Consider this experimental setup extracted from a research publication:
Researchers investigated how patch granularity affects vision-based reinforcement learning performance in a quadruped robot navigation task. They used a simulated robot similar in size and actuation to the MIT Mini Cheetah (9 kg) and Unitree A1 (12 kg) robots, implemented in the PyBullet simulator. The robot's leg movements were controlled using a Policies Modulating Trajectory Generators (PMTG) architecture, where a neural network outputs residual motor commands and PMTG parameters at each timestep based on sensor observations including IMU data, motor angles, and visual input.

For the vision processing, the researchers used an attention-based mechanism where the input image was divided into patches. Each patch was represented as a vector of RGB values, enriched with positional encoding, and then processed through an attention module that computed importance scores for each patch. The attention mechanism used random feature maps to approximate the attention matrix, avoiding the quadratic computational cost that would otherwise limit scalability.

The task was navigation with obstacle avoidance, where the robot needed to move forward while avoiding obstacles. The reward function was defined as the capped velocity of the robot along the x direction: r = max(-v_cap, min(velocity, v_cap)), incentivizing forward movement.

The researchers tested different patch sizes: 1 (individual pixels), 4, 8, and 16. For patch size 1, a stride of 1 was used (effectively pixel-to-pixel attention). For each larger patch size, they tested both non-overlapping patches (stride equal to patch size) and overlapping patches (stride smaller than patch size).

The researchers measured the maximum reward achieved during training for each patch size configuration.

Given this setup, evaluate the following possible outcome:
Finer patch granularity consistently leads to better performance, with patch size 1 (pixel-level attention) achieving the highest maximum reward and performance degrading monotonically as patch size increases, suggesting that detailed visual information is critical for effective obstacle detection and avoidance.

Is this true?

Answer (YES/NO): NO